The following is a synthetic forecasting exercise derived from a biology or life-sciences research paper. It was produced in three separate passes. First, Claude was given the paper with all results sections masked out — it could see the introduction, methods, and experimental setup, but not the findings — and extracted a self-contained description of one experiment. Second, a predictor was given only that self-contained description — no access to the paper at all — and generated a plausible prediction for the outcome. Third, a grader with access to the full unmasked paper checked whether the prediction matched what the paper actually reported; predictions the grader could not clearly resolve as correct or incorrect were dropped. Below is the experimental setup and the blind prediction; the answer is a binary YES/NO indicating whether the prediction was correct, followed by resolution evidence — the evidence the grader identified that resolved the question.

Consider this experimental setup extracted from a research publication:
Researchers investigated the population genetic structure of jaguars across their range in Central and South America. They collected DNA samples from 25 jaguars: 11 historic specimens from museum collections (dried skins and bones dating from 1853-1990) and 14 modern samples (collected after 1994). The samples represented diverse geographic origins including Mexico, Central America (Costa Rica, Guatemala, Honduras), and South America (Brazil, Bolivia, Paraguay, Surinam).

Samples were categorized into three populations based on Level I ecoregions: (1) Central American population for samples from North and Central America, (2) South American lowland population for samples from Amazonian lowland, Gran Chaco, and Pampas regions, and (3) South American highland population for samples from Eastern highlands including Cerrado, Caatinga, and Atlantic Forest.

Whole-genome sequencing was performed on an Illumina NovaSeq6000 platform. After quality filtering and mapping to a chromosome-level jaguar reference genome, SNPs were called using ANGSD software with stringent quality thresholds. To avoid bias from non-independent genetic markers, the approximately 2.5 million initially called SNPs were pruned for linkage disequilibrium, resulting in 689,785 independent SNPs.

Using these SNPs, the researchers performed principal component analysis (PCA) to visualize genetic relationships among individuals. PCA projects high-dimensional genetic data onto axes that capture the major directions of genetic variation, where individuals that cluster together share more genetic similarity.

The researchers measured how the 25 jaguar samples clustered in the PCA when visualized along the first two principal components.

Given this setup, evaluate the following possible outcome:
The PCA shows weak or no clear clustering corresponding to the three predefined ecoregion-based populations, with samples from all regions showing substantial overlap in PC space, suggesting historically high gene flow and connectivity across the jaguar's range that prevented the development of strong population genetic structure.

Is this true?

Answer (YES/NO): NO